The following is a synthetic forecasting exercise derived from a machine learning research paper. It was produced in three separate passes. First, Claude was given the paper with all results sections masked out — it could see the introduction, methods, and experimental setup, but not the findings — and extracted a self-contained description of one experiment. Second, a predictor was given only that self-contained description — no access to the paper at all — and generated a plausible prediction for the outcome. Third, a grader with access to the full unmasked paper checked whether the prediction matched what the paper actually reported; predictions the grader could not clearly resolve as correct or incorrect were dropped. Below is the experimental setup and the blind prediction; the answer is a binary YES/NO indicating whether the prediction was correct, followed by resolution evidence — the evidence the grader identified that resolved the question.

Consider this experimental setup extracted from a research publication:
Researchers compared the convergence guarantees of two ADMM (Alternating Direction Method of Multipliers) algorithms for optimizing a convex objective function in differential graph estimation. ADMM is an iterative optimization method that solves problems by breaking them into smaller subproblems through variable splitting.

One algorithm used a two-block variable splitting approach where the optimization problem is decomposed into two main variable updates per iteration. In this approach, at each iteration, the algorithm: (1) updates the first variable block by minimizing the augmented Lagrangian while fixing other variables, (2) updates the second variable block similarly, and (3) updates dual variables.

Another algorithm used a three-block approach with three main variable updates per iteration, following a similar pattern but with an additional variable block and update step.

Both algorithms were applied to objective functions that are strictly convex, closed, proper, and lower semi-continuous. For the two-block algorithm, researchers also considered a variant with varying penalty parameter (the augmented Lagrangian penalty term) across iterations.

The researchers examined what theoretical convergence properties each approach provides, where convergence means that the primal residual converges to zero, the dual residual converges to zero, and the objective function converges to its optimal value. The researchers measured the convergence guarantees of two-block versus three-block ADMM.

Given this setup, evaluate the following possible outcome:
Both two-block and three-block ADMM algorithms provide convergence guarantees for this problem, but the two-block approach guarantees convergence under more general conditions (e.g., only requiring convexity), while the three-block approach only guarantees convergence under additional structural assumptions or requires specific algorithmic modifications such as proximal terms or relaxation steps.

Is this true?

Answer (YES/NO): NO